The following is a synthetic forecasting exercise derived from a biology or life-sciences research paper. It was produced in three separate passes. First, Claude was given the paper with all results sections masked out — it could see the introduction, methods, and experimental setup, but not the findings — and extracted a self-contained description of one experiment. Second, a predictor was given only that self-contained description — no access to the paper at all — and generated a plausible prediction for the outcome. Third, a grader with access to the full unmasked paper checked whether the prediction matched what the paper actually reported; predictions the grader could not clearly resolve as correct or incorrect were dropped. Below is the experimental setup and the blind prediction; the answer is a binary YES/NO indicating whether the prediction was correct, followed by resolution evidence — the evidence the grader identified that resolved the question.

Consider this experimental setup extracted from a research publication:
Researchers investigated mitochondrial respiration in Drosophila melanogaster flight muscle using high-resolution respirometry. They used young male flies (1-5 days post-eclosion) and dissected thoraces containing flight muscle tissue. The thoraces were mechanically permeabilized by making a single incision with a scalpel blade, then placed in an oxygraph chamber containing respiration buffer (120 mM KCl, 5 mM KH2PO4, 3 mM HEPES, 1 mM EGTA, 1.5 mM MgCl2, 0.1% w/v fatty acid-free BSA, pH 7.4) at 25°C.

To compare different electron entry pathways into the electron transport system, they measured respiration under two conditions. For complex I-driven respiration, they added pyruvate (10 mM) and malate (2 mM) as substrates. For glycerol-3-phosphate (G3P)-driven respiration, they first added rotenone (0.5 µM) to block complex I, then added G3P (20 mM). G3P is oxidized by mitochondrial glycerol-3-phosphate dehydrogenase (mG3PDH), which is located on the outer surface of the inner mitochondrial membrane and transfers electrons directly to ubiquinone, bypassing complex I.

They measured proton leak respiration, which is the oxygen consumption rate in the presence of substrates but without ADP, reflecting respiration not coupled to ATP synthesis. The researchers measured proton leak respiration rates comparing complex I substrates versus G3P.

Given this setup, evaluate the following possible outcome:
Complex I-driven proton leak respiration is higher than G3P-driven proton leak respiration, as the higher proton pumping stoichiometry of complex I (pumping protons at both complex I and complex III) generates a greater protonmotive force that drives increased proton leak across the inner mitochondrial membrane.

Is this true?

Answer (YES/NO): NO